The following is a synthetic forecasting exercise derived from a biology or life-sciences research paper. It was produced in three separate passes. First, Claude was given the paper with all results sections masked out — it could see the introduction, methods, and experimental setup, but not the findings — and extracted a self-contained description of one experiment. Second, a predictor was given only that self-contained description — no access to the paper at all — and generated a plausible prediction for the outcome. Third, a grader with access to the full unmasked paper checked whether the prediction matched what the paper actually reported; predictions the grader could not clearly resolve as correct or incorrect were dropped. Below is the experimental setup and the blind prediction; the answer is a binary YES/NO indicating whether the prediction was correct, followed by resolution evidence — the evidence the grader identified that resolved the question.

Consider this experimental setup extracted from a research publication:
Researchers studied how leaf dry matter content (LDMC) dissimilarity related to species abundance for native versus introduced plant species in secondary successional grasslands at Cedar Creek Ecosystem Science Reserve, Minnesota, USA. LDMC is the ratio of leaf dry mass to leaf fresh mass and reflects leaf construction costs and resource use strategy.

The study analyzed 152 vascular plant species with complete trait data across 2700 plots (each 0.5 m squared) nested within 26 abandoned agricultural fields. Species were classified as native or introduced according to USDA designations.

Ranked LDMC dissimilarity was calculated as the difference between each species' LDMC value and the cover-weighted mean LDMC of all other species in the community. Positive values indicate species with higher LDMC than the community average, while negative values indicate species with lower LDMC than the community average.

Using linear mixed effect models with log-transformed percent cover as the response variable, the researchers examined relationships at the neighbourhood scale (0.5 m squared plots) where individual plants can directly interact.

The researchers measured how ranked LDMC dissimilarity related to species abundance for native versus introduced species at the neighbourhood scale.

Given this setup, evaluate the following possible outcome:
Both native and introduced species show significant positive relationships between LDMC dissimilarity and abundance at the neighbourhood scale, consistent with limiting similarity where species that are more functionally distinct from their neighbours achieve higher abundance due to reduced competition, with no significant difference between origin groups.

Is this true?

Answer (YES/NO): NO